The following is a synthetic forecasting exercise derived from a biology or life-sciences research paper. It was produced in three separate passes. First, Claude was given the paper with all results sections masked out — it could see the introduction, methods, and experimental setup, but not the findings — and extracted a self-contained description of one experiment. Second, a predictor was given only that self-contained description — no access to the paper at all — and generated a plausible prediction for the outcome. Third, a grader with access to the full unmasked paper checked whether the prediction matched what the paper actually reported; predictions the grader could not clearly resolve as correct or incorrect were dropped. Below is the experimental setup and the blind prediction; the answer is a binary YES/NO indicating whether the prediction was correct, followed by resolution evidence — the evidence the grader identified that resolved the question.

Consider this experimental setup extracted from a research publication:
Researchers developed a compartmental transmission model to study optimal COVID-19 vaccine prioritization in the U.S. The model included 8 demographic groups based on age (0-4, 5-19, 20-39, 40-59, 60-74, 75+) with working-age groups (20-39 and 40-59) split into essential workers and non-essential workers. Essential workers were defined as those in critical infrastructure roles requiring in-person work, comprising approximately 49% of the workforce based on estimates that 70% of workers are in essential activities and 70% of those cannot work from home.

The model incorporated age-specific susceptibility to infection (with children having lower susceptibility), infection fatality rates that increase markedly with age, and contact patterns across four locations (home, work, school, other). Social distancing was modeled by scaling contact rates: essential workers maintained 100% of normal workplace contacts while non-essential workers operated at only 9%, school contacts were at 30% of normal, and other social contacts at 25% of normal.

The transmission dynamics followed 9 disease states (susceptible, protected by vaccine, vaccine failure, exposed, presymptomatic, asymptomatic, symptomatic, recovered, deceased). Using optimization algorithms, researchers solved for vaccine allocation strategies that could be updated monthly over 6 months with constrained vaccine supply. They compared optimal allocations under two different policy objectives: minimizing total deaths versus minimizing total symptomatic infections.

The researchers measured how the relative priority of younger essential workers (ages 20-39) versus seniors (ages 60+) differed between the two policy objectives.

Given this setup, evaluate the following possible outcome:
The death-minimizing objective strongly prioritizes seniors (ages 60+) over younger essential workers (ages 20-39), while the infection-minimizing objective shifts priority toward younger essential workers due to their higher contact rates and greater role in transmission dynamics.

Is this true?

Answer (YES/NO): YES